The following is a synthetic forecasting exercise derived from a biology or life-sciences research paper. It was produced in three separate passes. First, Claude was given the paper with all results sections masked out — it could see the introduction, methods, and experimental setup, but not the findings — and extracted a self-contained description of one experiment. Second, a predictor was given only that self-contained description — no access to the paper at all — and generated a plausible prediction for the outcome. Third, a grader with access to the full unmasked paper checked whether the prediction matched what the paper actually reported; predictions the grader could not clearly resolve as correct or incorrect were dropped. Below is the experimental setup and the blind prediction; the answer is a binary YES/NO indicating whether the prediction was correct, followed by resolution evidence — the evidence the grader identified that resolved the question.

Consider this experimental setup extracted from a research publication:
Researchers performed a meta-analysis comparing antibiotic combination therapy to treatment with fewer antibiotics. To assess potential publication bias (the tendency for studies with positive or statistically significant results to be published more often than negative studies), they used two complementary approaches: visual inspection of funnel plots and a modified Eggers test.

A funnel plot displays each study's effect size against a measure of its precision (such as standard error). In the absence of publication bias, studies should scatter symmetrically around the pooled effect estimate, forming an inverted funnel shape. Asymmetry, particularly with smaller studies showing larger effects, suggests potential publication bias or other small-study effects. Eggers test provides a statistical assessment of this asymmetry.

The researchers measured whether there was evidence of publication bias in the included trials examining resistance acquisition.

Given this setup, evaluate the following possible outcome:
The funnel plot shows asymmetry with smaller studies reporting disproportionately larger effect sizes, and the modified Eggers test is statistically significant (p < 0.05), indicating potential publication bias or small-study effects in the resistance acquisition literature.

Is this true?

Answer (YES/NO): NO